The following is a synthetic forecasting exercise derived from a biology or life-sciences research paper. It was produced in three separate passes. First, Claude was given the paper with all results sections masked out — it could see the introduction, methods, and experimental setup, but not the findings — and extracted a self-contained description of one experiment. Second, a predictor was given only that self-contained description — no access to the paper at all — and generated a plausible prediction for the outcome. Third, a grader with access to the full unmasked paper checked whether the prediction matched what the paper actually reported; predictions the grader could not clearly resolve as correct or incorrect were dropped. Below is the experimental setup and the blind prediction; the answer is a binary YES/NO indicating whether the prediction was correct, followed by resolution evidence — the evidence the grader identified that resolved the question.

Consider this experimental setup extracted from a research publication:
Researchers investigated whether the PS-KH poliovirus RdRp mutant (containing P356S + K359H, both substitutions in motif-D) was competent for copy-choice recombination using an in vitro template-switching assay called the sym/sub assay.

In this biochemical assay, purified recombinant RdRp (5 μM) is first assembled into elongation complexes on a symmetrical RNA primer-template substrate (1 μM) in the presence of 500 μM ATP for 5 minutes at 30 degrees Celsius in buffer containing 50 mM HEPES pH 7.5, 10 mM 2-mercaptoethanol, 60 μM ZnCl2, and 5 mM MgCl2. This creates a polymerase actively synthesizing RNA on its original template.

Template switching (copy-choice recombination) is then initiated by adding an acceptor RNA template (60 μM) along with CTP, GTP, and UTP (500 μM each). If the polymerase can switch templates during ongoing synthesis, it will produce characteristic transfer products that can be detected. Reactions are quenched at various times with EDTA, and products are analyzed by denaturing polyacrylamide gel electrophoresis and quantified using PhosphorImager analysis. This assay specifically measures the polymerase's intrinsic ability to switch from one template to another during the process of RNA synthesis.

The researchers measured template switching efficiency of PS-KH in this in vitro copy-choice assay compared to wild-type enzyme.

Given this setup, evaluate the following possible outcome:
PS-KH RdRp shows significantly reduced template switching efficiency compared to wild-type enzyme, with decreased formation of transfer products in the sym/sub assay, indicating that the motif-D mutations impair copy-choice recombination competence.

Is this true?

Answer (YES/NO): NO